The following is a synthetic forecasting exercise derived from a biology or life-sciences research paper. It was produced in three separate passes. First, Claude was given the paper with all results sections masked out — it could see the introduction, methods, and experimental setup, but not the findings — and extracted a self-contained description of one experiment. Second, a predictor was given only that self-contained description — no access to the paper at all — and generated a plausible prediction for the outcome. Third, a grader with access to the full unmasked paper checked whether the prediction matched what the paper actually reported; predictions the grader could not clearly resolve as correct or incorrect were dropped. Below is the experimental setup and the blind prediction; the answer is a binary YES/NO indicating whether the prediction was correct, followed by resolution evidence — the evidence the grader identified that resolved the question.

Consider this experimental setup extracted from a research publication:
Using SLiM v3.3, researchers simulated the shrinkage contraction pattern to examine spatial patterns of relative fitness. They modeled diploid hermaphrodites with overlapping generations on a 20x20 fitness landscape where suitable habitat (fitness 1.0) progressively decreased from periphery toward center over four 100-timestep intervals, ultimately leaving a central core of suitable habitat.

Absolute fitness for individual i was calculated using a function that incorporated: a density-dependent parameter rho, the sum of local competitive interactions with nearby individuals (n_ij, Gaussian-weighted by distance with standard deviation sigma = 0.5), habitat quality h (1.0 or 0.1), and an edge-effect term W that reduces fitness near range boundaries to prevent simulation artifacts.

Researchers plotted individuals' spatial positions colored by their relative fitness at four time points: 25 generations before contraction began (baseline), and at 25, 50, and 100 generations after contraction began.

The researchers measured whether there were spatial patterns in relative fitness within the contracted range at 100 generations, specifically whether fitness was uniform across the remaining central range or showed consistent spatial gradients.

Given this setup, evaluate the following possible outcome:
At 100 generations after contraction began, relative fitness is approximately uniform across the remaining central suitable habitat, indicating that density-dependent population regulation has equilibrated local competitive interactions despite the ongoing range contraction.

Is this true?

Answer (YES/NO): NO